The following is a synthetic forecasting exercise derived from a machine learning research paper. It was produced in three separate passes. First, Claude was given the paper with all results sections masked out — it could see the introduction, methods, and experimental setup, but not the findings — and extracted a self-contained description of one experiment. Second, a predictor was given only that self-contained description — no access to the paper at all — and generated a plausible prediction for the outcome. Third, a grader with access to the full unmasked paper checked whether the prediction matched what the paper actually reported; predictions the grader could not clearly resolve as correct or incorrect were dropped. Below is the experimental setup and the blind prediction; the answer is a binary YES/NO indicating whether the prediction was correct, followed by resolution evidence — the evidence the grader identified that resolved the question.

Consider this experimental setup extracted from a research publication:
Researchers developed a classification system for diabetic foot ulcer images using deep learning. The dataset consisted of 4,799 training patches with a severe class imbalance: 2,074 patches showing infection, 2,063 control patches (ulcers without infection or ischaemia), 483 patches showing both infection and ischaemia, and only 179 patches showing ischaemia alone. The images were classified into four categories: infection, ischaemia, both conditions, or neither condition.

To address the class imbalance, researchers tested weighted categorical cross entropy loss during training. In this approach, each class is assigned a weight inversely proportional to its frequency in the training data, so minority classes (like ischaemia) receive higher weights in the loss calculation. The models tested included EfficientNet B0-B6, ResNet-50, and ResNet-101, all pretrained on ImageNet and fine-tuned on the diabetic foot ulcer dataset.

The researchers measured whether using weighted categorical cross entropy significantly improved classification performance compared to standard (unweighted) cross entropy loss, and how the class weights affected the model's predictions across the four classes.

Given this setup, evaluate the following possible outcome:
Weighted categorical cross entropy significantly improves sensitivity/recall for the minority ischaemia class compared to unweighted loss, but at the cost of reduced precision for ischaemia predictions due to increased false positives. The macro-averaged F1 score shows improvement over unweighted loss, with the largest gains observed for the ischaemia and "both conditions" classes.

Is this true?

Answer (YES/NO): NO